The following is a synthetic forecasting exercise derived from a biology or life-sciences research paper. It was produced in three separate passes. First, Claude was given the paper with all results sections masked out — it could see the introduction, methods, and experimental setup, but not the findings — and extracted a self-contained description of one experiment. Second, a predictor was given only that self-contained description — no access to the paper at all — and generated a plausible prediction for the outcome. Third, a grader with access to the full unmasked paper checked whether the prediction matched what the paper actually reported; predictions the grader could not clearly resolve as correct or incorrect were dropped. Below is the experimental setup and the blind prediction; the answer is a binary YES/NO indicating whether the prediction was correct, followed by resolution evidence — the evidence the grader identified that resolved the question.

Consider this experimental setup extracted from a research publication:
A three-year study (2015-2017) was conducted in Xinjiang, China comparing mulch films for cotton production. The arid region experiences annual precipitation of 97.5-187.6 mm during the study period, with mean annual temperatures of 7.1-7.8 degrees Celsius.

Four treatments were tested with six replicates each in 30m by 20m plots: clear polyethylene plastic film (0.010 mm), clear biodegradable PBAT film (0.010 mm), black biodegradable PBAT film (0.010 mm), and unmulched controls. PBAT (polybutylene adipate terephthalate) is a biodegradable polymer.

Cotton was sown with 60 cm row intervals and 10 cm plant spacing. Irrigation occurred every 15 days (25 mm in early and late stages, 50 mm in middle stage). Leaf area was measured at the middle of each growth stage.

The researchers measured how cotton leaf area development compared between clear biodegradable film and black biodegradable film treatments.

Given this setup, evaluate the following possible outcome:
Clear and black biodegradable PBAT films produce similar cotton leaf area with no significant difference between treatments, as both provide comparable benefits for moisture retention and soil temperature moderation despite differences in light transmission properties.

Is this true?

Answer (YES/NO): YES